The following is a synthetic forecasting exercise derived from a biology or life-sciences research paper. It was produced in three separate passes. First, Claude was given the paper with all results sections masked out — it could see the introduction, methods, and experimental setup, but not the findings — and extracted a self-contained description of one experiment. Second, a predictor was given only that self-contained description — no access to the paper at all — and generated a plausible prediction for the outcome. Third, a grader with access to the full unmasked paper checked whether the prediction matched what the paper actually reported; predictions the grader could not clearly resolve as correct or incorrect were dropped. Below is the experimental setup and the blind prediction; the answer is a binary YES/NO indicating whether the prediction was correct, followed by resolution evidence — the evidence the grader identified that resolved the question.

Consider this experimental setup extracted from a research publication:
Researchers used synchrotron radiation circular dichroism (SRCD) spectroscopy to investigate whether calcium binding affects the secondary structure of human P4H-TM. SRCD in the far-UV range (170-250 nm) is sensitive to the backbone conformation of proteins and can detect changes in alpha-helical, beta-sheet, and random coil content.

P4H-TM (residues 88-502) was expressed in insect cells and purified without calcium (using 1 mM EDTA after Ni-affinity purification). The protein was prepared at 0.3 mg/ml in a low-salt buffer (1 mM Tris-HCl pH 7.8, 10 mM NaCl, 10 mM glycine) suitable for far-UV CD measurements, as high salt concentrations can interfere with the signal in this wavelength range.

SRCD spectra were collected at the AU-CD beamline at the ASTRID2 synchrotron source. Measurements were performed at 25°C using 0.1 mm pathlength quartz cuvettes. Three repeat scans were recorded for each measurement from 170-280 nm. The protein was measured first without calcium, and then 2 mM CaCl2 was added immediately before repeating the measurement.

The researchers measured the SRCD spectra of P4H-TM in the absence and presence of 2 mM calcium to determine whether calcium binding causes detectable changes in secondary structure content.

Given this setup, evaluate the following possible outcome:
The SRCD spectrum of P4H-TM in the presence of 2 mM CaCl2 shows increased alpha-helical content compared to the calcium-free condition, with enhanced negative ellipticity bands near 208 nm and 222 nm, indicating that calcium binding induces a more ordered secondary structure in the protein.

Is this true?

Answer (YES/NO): NO